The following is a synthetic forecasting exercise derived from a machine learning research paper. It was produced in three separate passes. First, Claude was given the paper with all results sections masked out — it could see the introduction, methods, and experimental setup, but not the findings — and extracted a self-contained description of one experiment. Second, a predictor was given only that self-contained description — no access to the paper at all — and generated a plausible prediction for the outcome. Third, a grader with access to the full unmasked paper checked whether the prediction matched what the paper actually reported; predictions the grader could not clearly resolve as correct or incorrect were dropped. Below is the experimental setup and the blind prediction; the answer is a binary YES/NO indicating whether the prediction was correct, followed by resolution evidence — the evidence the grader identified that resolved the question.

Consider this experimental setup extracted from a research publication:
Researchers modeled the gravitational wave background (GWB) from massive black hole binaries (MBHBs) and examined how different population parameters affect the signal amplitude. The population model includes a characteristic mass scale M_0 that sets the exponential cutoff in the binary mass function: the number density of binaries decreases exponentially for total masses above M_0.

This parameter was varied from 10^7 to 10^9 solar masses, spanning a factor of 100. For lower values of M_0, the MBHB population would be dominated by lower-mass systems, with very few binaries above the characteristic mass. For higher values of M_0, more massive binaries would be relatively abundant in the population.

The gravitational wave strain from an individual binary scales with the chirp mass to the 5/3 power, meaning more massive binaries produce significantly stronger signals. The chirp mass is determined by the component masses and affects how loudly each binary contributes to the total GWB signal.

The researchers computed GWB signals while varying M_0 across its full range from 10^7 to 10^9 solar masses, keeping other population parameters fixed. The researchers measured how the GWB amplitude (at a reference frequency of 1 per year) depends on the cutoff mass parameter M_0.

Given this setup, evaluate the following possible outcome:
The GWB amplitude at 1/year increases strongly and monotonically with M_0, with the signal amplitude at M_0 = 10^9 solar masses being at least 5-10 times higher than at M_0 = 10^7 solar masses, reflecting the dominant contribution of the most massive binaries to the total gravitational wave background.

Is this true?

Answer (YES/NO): YES